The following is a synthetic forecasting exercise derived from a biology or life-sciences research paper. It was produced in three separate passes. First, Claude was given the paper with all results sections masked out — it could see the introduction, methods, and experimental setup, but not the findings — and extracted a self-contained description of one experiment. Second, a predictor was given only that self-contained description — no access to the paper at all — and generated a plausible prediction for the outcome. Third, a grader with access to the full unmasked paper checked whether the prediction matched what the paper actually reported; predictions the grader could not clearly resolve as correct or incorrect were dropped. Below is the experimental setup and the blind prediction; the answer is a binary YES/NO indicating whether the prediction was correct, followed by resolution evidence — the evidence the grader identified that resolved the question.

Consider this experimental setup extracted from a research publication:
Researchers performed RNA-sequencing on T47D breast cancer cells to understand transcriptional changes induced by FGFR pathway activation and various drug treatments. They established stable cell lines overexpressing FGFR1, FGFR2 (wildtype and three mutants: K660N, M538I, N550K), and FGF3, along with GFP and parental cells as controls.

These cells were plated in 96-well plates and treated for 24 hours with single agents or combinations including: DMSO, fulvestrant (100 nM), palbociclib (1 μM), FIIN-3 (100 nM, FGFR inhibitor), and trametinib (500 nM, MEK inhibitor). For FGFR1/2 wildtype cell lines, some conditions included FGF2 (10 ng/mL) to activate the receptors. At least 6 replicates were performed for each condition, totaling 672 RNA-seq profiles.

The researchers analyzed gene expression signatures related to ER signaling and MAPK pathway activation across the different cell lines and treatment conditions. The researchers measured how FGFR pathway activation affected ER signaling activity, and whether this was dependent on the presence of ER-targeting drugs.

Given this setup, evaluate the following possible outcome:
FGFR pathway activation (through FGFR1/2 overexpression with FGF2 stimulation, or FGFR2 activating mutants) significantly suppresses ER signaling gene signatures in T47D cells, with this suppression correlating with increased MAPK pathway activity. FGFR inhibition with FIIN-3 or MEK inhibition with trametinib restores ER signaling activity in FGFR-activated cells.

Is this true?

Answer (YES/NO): NO